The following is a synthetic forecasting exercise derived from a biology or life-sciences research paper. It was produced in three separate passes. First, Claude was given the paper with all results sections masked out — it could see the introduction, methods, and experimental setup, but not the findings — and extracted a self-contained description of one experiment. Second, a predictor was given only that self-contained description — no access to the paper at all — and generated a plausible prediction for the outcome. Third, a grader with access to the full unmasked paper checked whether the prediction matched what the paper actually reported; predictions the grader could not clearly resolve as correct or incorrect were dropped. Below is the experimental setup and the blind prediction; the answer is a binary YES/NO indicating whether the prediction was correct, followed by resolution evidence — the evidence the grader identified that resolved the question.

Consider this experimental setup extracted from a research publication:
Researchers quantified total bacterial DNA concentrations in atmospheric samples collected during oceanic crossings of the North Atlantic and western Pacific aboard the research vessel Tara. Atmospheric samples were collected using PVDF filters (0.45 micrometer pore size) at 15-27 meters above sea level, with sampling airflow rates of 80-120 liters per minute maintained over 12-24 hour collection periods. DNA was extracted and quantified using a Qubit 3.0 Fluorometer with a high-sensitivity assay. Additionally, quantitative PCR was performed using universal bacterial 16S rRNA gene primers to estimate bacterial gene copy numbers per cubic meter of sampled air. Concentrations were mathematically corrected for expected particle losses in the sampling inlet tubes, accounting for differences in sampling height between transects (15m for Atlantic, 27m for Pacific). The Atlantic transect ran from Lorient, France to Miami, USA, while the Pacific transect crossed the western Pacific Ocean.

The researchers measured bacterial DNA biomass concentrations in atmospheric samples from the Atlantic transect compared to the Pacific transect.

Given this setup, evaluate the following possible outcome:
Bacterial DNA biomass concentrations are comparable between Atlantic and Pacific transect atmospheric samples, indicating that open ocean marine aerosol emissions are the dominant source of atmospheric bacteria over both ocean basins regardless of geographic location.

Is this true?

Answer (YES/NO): NO